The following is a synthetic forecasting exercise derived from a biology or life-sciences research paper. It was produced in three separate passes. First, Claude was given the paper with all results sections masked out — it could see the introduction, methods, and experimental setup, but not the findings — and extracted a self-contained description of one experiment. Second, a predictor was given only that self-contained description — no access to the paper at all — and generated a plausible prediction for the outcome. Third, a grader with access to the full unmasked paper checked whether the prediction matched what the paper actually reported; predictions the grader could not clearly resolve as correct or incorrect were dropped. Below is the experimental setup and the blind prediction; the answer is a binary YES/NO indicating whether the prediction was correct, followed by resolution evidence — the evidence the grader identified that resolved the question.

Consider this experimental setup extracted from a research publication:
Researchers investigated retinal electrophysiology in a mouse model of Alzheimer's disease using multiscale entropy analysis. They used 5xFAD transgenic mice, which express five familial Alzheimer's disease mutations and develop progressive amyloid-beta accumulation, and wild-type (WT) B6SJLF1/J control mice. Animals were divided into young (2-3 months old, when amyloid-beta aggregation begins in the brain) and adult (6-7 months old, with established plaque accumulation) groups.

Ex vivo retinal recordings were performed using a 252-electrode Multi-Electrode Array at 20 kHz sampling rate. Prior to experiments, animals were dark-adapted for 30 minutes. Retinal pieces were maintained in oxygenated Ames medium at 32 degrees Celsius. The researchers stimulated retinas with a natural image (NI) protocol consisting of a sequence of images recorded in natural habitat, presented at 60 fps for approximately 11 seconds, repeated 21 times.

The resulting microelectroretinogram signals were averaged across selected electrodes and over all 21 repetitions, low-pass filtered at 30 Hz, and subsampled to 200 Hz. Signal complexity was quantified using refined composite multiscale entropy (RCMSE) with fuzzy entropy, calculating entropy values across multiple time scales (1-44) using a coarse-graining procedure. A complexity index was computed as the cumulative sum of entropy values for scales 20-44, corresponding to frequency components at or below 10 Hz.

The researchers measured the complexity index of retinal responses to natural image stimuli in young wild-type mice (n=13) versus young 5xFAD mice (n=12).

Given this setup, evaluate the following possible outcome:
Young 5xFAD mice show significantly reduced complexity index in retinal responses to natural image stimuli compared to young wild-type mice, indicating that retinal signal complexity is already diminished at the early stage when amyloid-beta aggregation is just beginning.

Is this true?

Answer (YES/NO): YES